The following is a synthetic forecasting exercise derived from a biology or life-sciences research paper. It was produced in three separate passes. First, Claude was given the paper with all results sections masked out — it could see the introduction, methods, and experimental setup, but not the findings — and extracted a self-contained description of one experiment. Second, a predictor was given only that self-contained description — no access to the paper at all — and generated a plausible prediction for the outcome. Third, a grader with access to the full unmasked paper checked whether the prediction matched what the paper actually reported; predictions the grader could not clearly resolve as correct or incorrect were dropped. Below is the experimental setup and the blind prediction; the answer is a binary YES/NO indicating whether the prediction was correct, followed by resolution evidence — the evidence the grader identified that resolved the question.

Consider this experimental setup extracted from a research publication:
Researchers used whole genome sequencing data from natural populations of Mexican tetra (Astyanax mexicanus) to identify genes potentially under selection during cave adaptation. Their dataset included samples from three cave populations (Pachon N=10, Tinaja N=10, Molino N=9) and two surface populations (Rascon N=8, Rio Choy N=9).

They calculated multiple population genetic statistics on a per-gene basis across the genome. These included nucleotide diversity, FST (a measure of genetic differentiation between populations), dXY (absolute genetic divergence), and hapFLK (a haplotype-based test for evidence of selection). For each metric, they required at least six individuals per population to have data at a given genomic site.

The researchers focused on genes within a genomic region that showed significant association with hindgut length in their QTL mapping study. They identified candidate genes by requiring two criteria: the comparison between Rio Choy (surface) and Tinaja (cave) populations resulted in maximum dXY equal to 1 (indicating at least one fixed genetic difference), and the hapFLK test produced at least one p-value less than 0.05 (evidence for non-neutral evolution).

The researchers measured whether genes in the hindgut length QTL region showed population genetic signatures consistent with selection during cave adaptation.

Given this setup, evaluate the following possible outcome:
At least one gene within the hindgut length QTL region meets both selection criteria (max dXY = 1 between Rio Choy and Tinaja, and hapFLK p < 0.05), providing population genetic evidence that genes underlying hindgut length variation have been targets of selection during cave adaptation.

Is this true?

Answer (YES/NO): YES